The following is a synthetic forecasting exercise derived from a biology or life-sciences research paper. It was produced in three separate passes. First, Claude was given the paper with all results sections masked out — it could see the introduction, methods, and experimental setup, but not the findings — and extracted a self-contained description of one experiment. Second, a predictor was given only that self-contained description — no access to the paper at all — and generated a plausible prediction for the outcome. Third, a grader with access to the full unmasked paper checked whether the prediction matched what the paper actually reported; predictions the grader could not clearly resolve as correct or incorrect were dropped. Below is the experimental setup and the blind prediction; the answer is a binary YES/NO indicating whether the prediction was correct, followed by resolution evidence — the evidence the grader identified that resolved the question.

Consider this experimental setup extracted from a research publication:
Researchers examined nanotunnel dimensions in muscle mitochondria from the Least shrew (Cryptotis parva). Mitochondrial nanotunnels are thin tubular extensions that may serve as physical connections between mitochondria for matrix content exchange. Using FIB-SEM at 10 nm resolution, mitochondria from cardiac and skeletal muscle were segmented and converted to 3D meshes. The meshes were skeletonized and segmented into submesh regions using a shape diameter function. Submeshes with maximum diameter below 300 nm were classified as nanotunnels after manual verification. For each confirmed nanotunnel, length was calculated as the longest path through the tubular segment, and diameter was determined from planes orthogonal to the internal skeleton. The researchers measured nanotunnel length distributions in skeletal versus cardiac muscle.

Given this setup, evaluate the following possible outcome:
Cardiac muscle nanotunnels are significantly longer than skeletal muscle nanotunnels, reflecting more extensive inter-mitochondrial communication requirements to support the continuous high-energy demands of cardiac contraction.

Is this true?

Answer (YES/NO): NO